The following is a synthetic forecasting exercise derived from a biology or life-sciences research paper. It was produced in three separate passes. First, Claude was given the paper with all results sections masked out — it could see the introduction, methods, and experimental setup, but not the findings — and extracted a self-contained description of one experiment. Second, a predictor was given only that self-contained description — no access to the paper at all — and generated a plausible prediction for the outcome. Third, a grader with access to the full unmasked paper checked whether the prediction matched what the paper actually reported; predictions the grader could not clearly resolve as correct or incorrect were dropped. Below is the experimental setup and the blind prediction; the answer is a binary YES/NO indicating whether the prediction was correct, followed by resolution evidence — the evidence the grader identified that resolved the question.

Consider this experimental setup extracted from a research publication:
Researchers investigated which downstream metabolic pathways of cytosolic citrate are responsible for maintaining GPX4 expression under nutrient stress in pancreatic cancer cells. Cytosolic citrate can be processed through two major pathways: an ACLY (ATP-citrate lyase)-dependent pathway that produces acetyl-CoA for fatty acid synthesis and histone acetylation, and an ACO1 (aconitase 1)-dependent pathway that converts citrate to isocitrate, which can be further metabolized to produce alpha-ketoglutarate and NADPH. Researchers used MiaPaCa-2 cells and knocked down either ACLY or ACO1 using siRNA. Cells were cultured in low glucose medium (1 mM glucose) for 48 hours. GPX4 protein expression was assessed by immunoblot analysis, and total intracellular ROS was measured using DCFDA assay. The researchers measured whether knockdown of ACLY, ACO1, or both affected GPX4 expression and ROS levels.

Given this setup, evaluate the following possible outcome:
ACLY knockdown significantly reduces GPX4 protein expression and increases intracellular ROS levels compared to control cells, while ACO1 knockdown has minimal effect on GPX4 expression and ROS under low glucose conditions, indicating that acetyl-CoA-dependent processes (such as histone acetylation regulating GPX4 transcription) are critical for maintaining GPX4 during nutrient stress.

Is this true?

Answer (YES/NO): NO